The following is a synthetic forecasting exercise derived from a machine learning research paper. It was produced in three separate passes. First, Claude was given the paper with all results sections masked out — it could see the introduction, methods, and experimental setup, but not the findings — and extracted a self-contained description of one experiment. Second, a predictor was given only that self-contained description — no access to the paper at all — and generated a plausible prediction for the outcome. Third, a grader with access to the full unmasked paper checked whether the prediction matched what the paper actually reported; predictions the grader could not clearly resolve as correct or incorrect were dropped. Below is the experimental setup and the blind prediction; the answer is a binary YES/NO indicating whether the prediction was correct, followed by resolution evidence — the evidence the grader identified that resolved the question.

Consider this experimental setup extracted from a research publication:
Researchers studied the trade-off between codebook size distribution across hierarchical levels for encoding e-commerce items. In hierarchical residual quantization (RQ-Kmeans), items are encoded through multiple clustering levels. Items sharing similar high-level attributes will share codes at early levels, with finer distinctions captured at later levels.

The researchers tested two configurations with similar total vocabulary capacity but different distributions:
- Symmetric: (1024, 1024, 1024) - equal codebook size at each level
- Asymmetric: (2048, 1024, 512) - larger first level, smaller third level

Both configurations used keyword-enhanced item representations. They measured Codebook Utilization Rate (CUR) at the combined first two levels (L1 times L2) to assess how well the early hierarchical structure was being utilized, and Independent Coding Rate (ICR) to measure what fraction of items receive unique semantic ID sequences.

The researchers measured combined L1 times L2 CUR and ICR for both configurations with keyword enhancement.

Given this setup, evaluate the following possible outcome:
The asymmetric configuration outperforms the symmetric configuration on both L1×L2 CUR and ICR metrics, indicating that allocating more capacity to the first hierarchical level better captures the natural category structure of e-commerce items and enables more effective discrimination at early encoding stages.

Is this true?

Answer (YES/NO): NO